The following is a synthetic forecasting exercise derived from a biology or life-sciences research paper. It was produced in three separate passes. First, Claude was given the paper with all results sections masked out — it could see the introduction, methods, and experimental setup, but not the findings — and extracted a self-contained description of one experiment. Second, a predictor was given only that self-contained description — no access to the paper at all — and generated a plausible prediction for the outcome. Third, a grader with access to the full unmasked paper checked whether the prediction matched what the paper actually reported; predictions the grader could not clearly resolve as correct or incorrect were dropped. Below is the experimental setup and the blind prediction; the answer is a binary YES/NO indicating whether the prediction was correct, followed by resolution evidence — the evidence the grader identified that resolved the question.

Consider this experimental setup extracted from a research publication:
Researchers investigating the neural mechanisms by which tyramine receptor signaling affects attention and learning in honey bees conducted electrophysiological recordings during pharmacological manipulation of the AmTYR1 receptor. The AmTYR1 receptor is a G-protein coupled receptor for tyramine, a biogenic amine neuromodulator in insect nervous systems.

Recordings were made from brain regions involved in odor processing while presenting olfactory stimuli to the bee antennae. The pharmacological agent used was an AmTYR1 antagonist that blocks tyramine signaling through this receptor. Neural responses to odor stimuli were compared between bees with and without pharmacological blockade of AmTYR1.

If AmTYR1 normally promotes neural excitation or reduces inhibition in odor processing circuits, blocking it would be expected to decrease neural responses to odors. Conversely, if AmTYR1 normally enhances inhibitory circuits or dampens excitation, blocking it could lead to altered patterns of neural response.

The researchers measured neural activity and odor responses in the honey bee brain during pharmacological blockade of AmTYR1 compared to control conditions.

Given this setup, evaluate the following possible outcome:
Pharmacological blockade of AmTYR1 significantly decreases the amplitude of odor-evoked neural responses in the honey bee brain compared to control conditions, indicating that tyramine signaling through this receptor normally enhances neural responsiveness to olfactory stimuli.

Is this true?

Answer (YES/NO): YES